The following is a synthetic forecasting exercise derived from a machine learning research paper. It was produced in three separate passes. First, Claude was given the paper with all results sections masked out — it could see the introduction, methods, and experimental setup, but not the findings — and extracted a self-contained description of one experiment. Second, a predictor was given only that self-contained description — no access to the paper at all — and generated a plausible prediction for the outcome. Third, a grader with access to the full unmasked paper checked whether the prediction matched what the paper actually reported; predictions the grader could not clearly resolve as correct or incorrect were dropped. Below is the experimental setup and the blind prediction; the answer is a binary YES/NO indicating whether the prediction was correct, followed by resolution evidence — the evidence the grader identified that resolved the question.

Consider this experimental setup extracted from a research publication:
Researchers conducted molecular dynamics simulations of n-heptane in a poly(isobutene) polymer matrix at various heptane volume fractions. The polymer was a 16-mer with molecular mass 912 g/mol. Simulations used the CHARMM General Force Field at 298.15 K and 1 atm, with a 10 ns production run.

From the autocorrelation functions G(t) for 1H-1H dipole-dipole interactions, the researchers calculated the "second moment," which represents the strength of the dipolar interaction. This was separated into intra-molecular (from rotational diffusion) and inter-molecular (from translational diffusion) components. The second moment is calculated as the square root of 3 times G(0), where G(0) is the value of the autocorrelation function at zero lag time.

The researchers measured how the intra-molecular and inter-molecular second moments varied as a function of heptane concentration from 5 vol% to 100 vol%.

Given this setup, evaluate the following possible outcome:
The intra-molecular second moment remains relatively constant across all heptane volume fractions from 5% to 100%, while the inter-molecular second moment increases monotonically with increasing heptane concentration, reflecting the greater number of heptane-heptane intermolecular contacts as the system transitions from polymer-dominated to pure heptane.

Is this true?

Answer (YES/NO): NO